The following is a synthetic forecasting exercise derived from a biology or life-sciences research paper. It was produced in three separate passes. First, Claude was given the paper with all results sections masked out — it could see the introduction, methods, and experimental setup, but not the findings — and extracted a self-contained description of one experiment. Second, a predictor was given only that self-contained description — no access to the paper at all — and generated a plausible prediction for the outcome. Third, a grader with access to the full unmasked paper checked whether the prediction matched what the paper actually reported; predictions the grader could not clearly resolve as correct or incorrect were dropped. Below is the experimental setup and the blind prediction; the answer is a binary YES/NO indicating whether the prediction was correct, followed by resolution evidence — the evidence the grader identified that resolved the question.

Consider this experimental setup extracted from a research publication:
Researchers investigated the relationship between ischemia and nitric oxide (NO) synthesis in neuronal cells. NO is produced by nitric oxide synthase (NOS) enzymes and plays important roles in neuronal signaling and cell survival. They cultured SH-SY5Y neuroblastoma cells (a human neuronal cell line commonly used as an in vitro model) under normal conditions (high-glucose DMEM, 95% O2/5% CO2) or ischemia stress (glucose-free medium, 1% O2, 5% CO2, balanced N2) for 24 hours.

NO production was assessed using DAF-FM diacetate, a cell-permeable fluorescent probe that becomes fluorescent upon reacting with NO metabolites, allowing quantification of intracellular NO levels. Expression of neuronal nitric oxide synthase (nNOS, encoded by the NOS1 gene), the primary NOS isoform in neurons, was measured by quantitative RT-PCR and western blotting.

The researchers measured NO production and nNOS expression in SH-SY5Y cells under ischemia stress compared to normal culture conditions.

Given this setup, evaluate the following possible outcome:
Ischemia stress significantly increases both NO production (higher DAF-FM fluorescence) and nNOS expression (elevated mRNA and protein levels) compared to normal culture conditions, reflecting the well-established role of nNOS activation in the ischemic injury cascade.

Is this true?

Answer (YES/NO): NO